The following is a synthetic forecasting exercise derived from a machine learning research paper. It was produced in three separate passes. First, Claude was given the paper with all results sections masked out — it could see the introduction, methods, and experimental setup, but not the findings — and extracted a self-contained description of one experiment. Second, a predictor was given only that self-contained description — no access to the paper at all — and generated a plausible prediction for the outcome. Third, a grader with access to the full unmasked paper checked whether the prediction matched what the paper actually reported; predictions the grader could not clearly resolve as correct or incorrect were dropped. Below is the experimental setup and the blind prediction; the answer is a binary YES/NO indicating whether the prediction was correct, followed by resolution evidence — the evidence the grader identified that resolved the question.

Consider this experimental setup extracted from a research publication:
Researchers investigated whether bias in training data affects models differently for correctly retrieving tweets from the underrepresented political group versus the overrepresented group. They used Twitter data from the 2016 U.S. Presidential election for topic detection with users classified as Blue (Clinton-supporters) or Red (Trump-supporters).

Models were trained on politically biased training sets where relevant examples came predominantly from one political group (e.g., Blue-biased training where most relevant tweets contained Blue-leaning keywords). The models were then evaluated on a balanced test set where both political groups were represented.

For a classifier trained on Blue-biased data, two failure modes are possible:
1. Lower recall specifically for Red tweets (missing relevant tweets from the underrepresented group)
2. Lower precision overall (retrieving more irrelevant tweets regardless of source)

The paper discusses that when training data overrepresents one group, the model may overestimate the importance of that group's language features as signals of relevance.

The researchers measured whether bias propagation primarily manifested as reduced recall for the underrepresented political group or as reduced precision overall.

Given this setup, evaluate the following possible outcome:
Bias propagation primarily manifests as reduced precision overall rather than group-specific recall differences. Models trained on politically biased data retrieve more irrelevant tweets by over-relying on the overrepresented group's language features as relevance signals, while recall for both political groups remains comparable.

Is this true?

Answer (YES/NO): NO